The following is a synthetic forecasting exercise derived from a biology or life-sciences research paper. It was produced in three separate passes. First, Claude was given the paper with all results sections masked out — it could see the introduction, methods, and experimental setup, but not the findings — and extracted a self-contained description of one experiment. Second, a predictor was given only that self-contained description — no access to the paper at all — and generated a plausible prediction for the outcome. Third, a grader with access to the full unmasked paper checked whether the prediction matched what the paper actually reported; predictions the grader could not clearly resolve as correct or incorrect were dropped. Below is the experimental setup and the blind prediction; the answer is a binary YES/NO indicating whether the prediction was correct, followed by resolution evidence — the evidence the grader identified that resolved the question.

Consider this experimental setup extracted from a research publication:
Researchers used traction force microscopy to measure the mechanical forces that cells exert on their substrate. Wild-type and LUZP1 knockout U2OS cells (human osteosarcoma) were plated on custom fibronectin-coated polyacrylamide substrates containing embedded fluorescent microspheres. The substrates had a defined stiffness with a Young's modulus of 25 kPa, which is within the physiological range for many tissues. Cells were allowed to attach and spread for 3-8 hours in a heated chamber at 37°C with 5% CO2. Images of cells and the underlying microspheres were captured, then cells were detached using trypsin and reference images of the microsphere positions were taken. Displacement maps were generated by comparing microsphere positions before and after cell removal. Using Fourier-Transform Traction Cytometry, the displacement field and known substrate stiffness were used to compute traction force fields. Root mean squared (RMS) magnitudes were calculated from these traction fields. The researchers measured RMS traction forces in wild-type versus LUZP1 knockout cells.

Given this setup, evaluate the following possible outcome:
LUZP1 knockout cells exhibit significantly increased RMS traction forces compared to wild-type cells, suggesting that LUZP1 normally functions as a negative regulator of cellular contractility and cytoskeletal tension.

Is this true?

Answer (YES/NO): NO